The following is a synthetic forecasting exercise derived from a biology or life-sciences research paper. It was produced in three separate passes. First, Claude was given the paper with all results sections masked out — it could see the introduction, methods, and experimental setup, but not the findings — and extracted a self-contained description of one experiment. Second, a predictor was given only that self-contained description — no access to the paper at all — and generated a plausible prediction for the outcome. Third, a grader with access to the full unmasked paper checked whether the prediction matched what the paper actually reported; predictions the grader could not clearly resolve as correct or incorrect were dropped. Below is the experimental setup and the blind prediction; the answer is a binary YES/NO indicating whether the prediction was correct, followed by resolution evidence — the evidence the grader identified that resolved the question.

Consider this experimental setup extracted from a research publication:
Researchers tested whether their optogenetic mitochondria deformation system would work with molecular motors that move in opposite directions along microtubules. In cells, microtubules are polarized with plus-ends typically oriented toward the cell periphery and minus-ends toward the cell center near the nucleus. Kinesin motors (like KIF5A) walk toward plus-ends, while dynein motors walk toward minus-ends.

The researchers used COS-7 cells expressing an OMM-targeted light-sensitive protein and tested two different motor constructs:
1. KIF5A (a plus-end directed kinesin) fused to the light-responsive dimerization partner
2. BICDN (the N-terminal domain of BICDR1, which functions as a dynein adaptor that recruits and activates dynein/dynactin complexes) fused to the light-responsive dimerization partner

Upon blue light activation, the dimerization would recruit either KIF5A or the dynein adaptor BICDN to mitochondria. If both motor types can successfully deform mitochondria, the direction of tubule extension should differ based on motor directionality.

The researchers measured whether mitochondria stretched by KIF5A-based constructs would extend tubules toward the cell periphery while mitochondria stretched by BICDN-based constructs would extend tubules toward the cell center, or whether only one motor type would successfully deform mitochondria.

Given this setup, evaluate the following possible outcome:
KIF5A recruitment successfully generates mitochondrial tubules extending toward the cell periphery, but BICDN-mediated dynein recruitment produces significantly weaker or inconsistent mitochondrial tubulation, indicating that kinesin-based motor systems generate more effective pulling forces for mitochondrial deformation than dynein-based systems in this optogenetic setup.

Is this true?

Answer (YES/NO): NO